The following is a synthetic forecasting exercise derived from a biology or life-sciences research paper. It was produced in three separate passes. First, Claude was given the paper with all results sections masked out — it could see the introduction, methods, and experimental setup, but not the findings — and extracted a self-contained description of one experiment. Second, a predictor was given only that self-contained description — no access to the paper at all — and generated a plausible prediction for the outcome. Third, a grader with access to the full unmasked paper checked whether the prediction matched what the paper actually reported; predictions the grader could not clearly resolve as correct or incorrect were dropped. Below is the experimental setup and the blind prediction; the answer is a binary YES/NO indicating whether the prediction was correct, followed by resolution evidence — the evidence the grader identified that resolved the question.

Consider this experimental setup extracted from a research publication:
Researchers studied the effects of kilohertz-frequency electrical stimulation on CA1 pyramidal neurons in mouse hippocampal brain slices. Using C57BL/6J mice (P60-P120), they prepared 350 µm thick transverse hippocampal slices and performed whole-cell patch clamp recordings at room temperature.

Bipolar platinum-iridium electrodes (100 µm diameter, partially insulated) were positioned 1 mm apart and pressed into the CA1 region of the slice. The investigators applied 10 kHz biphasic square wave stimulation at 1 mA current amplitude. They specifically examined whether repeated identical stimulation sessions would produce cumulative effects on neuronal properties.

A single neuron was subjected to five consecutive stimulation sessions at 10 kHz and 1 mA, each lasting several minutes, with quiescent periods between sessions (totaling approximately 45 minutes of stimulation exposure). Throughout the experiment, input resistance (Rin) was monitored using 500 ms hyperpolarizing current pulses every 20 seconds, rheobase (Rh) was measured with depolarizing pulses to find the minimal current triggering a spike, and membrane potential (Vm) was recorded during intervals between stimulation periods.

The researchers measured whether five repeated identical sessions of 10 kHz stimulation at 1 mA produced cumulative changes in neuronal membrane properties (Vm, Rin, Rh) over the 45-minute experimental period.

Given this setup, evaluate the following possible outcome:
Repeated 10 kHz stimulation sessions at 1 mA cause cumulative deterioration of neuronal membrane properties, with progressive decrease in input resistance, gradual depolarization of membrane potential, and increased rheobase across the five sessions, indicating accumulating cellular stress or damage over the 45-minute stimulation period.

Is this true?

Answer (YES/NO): NO